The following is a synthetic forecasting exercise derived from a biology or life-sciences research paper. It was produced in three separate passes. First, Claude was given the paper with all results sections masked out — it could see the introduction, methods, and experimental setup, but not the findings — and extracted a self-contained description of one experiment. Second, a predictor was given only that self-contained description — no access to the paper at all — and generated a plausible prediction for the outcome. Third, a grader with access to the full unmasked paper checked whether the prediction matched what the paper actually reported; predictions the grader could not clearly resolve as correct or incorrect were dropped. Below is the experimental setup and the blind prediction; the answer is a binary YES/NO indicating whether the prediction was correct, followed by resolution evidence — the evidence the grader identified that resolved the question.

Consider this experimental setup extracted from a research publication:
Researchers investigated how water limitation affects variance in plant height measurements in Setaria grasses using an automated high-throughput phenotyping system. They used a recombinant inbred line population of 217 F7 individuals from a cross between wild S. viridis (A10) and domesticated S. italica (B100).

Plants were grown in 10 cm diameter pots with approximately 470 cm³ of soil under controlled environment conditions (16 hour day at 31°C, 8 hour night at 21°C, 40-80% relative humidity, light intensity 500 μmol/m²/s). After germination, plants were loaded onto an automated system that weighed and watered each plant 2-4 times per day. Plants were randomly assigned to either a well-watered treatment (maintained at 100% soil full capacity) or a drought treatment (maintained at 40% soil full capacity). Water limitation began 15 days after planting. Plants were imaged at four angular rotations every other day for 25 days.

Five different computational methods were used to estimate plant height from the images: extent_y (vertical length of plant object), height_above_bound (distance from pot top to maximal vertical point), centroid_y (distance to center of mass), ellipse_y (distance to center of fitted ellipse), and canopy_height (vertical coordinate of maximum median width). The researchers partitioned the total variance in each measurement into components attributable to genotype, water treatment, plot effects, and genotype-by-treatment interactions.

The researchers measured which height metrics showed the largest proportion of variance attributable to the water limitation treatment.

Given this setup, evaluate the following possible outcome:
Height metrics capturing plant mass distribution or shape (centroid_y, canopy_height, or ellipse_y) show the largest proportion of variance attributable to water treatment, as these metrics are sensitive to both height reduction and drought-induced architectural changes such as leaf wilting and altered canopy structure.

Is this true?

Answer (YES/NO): NO